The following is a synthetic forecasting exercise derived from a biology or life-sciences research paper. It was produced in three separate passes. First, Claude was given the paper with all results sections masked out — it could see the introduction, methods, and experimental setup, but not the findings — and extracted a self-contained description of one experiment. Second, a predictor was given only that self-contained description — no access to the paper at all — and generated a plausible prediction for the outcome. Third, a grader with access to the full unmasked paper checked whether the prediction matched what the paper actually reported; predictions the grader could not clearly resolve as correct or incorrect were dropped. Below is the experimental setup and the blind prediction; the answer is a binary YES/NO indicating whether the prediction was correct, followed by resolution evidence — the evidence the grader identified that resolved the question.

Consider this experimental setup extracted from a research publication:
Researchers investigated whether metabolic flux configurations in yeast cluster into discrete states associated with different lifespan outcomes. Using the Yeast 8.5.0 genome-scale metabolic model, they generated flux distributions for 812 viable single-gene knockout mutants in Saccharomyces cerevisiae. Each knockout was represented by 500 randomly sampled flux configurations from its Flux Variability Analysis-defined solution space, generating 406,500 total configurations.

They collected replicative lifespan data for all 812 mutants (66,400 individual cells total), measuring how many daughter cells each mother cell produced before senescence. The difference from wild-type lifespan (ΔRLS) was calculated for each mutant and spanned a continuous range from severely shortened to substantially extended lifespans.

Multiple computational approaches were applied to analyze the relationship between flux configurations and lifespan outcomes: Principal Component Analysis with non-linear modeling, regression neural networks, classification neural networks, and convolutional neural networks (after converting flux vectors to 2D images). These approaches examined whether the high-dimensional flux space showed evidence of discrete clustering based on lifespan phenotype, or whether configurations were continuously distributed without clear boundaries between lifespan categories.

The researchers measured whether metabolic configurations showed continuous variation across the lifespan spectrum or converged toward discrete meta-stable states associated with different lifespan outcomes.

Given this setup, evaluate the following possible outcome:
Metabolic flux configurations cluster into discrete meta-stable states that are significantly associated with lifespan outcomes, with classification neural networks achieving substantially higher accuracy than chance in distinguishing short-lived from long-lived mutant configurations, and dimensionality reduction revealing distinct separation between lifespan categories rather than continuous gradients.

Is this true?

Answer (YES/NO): YES